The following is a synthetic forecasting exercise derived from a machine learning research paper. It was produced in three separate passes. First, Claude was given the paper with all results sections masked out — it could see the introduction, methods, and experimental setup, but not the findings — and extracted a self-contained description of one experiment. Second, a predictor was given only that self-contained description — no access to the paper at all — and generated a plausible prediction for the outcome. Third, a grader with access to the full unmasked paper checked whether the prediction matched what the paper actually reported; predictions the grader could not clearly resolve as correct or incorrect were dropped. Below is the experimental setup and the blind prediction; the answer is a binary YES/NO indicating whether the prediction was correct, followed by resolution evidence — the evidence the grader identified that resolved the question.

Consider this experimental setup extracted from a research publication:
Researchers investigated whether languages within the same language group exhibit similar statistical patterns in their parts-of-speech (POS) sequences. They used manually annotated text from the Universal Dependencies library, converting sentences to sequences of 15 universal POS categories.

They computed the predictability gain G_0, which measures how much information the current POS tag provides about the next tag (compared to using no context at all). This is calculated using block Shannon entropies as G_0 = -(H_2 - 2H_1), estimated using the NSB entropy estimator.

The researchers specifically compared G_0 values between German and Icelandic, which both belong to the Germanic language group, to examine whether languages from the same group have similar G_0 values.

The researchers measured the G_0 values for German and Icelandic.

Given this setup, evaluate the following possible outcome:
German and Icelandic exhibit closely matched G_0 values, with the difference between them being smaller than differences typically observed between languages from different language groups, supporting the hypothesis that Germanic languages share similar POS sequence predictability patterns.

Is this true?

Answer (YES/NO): NO